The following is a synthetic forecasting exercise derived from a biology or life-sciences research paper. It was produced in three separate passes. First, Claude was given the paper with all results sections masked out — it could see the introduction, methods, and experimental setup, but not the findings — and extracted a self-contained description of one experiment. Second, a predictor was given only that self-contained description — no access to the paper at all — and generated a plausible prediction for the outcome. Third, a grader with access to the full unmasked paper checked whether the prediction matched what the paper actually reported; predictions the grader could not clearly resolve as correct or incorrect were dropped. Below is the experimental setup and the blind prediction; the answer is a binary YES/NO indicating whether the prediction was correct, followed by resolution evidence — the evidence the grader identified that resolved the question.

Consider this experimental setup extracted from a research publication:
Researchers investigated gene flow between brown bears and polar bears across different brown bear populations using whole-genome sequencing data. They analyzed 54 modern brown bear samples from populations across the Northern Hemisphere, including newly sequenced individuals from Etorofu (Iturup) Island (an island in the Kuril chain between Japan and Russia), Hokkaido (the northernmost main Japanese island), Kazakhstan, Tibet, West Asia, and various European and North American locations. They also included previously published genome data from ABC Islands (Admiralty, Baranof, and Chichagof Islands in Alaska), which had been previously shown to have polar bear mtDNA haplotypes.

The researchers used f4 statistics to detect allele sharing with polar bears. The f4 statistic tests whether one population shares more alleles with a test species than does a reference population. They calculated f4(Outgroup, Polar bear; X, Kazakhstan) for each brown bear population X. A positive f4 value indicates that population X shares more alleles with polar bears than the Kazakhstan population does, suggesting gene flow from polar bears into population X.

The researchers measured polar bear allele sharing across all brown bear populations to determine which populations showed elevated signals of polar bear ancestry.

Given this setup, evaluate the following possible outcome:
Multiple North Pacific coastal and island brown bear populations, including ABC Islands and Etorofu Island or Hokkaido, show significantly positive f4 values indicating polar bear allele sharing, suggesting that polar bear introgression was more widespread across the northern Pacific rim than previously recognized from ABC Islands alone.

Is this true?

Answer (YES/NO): YES